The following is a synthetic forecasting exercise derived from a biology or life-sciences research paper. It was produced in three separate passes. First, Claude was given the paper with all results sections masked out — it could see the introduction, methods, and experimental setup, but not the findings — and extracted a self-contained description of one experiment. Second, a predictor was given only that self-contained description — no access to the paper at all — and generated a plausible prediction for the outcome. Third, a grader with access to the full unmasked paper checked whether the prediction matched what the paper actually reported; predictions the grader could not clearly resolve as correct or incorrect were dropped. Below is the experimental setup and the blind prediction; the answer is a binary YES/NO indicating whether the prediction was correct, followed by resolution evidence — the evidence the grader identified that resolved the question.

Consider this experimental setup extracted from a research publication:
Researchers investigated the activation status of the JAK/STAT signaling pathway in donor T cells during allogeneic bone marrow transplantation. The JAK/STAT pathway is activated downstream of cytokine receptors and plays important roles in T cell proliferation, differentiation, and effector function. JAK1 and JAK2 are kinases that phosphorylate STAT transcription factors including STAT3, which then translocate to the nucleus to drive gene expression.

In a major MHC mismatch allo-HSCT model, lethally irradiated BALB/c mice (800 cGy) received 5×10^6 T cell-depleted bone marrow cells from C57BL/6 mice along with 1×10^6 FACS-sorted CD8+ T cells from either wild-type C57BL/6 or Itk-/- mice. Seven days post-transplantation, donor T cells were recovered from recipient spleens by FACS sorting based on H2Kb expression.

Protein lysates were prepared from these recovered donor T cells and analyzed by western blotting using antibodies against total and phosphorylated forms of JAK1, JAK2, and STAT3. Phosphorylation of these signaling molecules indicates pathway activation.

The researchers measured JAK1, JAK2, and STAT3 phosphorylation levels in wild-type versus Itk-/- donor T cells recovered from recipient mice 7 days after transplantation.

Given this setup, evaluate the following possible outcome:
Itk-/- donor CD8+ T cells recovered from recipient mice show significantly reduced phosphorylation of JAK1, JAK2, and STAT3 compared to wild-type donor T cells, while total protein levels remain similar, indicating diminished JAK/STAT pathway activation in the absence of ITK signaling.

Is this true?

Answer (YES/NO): NO